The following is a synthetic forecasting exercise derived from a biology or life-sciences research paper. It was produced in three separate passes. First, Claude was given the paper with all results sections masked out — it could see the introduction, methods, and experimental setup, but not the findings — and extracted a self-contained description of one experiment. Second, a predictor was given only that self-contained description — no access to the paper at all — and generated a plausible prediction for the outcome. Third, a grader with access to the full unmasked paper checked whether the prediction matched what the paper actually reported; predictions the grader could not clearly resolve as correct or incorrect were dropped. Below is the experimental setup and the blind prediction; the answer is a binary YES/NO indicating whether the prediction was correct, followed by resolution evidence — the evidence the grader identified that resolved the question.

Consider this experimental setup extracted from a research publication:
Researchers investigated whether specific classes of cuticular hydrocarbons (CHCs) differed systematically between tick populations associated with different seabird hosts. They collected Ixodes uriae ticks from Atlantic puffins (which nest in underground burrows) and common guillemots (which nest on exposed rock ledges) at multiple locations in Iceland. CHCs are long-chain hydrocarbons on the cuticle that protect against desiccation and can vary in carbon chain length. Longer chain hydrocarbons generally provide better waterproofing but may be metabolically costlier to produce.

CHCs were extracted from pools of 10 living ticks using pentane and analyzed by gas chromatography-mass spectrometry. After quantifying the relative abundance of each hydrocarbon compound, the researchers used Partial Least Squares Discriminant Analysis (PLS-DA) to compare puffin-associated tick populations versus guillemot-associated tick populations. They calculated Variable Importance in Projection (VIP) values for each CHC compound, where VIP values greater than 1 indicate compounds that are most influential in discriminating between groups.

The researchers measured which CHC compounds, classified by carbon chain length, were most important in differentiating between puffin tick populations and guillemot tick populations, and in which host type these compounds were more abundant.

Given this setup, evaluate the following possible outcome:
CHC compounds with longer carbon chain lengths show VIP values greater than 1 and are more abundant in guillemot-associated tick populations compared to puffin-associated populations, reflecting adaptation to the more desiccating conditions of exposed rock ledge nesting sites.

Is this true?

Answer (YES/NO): NO